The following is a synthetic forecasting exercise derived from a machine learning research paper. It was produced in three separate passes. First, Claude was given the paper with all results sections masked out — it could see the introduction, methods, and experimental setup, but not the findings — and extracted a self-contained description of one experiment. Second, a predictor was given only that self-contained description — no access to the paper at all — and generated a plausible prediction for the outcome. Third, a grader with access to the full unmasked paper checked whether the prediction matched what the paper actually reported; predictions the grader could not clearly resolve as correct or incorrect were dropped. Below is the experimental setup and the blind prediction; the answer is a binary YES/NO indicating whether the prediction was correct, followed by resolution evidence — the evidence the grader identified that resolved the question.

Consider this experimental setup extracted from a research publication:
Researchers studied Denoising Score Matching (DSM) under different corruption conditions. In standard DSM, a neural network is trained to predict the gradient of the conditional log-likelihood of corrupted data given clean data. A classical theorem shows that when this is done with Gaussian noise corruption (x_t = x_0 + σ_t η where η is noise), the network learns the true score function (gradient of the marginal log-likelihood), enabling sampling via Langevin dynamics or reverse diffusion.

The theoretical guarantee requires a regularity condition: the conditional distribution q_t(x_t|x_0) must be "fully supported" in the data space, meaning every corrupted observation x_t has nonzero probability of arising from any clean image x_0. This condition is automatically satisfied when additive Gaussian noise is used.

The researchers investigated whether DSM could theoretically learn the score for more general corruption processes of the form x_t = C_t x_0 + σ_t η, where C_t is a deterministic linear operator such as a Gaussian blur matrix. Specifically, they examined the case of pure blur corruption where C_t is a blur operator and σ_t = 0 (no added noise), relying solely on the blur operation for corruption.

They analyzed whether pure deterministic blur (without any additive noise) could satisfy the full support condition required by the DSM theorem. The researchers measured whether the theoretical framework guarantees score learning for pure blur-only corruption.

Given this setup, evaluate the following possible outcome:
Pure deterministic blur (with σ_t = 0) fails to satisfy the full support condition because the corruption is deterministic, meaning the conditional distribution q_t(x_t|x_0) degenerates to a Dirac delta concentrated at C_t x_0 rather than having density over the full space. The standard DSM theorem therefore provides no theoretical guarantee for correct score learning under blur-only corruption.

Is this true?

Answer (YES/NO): YES